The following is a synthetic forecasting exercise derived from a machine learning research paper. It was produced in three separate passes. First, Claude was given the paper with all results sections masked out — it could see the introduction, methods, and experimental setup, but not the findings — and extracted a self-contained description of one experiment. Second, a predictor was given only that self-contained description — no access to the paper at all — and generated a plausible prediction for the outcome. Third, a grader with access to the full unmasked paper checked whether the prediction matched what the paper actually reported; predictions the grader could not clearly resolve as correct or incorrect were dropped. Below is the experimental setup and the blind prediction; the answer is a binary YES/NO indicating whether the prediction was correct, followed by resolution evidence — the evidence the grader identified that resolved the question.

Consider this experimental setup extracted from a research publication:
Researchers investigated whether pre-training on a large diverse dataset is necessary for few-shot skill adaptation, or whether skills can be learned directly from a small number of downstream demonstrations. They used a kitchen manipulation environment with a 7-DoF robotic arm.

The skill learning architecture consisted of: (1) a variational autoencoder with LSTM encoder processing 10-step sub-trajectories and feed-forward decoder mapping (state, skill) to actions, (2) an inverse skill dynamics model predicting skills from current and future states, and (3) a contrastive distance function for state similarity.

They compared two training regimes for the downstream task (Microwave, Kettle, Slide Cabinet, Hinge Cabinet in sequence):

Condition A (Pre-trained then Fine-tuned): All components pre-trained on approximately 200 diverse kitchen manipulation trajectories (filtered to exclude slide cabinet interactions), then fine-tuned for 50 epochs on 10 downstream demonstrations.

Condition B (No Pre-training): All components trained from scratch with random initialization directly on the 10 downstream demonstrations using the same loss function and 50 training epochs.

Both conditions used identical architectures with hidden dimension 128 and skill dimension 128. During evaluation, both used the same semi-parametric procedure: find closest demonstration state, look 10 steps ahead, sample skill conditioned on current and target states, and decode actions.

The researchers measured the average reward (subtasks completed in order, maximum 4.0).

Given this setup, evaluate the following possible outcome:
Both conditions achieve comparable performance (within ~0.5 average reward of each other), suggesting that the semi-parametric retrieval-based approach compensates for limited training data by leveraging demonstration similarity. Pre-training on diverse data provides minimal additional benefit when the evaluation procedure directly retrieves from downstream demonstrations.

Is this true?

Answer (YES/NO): NO